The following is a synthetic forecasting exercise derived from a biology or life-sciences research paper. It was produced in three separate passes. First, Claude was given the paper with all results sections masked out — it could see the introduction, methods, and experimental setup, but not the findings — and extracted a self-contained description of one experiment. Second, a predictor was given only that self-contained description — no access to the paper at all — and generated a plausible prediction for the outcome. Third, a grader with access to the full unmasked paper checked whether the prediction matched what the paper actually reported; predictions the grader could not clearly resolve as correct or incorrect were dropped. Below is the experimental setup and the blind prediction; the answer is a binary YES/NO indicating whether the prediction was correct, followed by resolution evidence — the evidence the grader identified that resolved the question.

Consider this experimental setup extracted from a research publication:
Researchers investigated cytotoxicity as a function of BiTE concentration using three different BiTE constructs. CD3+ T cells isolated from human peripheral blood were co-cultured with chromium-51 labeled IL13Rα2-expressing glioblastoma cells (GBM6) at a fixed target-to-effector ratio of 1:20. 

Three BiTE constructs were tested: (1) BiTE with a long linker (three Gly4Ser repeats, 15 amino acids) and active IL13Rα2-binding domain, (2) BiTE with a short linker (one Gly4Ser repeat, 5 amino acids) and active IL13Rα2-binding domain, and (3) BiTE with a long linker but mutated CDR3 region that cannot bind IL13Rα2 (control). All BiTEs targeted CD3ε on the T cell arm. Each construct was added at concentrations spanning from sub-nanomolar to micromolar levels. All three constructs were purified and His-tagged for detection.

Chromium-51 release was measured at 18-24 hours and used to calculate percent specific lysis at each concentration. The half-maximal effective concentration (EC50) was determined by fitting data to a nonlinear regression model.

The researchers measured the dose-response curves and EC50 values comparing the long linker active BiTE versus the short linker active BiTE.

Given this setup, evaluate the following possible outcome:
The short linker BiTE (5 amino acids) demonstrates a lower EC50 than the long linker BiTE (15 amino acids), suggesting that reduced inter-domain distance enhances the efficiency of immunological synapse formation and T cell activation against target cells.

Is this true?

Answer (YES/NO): NO